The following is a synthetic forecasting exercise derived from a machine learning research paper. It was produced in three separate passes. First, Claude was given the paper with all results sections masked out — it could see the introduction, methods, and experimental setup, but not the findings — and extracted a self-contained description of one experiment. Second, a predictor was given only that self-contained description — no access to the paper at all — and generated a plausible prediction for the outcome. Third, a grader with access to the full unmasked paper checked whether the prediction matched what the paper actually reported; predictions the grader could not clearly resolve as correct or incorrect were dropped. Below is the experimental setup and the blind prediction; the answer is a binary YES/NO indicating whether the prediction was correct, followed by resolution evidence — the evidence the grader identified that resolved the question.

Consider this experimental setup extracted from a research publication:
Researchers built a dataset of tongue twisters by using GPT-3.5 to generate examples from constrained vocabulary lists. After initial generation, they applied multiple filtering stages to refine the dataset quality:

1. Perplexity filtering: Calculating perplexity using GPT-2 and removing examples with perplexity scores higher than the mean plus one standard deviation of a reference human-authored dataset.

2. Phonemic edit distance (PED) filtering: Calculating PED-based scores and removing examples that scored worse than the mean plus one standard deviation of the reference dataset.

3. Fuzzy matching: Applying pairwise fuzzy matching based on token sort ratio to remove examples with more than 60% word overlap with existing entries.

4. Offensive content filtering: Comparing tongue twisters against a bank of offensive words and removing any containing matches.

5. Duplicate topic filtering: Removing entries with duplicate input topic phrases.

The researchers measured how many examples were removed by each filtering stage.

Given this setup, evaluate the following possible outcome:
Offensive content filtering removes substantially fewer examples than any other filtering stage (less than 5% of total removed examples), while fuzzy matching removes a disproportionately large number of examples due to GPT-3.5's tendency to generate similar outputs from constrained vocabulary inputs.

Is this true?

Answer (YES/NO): NO